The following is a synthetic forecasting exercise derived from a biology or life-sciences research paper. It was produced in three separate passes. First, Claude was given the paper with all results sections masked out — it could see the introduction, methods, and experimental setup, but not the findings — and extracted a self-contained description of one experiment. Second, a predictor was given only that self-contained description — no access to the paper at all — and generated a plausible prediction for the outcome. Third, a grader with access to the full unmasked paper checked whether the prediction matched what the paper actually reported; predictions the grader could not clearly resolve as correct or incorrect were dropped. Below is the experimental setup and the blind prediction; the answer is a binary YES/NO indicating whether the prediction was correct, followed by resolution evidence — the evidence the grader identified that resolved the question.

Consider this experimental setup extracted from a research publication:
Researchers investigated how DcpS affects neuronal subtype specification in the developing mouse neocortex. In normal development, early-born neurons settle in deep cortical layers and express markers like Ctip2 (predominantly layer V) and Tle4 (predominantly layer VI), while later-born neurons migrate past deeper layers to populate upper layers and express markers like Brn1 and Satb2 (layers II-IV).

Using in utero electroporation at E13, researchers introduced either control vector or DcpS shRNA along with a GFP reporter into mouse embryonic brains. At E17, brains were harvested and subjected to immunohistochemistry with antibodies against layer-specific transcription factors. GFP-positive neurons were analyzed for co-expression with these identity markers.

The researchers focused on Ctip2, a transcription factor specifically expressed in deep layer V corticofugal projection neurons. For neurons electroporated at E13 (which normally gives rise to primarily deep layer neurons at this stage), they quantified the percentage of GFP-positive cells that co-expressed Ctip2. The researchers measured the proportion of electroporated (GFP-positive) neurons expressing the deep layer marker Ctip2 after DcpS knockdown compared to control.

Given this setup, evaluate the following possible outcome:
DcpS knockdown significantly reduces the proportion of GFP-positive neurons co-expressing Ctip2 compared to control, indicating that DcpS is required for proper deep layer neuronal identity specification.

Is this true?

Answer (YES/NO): NO